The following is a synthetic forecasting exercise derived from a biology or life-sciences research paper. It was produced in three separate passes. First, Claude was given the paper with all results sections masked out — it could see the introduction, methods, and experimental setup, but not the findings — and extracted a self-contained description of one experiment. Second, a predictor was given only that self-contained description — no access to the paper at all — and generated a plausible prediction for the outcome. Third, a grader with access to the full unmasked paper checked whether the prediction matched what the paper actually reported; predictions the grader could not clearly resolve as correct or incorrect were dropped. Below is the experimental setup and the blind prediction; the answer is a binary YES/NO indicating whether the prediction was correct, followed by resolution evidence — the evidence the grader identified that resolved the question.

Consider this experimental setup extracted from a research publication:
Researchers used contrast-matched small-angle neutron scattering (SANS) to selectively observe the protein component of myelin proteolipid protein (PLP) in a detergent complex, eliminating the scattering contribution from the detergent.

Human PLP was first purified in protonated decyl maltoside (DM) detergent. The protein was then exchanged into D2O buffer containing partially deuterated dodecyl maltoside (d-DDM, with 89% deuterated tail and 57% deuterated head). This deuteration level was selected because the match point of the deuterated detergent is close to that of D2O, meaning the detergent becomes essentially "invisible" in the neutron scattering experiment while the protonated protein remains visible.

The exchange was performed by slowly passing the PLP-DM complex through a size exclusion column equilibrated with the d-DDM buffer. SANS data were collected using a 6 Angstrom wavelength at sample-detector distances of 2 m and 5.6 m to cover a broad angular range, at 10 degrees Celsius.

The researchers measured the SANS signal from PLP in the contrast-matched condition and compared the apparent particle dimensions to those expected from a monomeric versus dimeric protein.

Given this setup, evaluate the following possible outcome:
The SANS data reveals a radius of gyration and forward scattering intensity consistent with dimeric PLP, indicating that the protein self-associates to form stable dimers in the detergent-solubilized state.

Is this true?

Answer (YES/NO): YES